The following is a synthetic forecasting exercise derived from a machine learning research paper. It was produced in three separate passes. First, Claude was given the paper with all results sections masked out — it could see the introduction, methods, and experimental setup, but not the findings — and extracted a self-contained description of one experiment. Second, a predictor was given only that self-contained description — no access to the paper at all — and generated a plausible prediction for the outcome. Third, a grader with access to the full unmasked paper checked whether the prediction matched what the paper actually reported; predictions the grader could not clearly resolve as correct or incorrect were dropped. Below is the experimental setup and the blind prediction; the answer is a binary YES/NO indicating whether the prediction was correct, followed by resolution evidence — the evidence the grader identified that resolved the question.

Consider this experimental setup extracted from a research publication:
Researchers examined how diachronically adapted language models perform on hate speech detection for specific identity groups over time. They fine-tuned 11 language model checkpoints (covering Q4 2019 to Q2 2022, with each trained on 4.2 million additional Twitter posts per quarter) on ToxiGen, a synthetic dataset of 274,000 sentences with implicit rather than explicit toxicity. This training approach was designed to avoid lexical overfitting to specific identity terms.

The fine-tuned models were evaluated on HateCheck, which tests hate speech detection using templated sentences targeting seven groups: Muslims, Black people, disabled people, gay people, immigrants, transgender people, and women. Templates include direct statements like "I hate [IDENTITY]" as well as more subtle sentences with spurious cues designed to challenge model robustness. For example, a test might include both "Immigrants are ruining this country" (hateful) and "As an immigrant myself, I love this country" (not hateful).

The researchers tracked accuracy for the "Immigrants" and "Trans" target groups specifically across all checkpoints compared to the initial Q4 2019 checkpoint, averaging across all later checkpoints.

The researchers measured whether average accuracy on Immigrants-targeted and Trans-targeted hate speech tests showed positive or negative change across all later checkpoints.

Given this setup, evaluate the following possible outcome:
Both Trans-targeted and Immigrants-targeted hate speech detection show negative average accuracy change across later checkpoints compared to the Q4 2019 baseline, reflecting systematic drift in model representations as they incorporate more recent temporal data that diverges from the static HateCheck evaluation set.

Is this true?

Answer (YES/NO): NO